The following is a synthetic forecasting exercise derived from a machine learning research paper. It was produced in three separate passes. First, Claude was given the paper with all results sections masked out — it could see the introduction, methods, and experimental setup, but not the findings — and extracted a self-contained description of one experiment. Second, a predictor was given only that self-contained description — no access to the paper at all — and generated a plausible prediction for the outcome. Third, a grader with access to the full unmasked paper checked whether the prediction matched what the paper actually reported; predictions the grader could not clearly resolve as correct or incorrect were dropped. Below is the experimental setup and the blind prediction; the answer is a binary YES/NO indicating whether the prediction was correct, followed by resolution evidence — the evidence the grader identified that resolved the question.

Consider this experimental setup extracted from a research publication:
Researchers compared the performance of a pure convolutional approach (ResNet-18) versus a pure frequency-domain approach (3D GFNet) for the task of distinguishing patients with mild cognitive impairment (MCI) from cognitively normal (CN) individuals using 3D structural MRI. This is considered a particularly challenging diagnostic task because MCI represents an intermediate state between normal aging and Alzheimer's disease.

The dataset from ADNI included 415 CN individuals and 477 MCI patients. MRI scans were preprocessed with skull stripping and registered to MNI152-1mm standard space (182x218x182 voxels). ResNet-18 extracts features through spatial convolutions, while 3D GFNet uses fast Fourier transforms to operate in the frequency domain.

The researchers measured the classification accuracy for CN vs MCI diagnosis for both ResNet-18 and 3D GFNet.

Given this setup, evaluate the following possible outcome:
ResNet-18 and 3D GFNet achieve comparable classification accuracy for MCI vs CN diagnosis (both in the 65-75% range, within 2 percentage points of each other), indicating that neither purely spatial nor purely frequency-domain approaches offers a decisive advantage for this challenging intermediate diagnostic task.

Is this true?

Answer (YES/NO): NO